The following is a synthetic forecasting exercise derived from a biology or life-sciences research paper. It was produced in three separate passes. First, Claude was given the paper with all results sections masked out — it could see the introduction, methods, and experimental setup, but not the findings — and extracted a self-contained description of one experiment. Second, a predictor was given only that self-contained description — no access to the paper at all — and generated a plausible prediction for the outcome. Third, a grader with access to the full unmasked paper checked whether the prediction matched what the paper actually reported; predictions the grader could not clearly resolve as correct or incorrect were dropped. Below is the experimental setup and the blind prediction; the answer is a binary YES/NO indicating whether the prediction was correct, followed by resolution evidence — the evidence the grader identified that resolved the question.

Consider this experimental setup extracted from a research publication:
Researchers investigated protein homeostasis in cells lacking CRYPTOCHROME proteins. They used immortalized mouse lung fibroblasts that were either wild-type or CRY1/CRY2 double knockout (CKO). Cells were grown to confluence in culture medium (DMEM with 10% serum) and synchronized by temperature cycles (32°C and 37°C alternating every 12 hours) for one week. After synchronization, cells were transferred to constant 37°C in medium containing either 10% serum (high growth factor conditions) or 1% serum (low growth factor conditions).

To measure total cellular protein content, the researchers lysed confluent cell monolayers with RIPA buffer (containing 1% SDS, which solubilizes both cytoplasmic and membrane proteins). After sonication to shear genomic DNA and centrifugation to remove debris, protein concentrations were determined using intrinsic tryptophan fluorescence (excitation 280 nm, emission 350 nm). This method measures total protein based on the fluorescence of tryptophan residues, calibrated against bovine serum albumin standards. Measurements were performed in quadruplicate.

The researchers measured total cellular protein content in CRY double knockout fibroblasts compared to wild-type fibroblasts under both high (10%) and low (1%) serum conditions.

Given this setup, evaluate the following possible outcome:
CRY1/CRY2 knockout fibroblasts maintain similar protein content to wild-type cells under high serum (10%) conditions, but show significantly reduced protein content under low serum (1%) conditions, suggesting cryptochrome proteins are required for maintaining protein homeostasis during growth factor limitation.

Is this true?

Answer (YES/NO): NO